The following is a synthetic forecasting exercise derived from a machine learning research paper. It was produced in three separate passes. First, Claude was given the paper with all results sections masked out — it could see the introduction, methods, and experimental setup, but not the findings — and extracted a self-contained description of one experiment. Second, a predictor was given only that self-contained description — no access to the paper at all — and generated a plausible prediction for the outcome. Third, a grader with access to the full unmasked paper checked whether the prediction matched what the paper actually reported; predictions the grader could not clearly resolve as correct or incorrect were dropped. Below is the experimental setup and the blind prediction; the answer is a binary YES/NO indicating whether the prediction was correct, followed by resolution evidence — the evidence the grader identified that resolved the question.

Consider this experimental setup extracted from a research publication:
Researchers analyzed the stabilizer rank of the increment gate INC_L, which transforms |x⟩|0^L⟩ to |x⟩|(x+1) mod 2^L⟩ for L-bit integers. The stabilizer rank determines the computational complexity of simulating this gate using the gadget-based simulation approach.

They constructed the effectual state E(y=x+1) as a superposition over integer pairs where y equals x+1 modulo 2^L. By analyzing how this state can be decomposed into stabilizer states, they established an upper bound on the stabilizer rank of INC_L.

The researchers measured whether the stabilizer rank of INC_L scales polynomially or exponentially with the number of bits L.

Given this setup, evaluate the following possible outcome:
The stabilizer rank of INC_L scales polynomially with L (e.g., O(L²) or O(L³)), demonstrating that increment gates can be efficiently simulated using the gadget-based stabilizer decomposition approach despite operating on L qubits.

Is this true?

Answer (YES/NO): YES